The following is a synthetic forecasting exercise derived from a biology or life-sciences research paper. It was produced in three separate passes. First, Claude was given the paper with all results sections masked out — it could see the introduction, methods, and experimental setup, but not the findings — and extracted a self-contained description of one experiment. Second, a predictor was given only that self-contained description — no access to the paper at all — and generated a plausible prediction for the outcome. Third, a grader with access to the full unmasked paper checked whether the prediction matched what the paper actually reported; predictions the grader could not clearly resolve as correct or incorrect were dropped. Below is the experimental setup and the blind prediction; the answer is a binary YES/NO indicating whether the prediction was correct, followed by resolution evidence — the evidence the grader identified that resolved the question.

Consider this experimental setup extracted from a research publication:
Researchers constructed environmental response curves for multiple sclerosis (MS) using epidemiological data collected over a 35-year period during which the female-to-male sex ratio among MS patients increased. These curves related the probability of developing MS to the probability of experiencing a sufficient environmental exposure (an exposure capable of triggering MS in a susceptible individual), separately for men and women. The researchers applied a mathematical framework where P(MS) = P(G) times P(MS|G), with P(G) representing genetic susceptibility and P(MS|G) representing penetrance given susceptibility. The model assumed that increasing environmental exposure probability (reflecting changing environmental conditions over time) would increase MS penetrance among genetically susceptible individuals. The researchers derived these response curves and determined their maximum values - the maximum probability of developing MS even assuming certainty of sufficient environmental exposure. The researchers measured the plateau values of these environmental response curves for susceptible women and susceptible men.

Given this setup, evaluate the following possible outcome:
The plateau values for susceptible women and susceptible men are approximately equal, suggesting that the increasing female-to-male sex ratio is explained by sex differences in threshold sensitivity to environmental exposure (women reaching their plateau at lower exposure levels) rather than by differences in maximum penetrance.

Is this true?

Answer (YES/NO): NO